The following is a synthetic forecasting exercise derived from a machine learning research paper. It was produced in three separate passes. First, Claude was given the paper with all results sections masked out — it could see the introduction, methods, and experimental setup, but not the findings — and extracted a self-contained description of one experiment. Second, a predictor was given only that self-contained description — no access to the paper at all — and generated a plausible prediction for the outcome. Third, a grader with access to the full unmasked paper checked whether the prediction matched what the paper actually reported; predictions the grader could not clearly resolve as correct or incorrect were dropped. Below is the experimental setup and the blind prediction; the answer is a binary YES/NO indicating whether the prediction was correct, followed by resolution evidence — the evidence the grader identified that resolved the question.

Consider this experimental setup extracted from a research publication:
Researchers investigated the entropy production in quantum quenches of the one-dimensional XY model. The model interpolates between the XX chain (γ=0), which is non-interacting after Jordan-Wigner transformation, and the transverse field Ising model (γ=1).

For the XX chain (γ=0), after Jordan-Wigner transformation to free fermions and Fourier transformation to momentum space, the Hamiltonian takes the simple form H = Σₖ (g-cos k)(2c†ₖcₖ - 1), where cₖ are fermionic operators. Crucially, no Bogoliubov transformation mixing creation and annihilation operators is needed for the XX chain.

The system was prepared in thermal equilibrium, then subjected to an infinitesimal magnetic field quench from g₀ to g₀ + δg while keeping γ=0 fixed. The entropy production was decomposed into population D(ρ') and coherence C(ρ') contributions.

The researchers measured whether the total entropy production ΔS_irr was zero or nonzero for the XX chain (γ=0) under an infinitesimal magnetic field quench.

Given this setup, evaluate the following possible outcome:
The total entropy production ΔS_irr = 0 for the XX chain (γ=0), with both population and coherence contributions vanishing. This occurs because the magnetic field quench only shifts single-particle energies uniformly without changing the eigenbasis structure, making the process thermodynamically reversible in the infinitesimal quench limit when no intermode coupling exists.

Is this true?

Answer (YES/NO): NO